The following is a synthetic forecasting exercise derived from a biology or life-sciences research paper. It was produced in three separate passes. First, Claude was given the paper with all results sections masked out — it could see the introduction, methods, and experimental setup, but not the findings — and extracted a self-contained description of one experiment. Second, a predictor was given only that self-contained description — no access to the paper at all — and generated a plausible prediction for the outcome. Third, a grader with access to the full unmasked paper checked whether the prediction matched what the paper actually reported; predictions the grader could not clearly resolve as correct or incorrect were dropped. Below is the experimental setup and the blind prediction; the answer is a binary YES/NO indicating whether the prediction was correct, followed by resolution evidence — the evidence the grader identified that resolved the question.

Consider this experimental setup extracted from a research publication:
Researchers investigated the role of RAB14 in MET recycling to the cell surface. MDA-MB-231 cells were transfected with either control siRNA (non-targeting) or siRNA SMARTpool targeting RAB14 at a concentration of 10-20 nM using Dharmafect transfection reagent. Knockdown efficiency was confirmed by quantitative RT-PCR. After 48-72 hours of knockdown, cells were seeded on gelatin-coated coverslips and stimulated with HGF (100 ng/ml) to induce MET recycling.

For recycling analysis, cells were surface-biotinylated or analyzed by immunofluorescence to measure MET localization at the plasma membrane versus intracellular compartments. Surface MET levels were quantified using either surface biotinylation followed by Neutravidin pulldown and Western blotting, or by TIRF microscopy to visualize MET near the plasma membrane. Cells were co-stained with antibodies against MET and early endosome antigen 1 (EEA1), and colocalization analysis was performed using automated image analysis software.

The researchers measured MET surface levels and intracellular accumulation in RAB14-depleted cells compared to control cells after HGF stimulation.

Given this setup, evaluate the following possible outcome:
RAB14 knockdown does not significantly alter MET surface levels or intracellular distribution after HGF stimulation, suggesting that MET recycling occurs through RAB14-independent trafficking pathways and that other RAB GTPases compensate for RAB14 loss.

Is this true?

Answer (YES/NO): NO